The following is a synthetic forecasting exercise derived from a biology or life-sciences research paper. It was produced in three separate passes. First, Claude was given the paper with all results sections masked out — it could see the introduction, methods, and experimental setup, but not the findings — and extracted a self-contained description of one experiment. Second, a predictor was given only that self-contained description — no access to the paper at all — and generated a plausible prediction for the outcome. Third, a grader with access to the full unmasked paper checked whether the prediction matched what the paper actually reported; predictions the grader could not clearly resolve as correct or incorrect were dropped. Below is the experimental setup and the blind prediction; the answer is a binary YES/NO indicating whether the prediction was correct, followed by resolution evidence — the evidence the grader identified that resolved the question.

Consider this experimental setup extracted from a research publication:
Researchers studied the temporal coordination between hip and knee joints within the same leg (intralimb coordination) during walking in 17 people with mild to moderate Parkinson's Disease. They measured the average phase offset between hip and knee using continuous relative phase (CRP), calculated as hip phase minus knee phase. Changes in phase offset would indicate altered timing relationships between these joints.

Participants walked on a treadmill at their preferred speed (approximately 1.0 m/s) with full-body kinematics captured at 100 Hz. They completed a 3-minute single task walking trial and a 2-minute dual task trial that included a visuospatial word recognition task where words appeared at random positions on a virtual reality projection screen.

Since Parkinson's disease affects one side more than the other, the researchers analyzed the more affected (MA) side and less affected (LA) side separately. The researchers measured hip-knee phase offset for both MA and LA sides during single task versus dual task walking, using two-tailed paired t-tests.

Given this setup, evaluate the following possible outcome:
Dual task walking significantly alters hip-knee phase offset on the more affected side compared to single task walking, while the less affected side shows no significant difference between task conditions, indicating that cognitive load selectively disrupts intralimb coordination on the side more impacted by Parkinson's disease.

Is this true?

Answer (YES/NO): YES